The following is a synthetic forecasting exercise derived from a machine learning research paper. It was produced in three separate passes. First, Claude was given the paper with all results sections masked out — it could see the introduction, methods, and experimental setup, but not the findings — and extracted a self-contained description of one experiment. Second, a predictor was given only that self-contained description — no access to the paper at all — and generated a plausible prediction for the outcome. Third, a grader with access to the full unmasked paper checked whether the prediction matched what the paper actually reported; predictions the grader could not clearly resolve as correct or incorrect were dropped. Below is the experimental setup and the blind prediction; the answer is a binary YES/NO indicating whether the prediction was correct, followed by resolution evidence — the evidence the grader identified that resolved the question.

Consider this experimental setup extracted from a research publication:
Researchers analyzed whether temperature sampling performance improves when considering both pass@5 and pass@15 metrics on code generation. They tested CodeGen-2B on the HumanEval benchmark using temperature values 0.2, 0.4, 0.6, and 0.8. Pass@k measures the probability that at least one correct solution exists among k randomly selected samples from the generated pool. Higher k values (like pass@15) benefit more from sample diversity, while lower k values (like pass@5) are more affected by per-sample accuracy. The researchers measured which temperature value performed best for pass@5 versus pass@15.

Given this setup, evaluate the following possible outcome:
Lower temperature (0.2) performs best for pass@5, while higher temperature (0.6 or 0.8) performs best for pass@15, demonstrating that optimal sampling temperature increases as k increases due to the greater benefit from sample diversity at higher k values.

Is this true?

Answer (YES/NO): NO